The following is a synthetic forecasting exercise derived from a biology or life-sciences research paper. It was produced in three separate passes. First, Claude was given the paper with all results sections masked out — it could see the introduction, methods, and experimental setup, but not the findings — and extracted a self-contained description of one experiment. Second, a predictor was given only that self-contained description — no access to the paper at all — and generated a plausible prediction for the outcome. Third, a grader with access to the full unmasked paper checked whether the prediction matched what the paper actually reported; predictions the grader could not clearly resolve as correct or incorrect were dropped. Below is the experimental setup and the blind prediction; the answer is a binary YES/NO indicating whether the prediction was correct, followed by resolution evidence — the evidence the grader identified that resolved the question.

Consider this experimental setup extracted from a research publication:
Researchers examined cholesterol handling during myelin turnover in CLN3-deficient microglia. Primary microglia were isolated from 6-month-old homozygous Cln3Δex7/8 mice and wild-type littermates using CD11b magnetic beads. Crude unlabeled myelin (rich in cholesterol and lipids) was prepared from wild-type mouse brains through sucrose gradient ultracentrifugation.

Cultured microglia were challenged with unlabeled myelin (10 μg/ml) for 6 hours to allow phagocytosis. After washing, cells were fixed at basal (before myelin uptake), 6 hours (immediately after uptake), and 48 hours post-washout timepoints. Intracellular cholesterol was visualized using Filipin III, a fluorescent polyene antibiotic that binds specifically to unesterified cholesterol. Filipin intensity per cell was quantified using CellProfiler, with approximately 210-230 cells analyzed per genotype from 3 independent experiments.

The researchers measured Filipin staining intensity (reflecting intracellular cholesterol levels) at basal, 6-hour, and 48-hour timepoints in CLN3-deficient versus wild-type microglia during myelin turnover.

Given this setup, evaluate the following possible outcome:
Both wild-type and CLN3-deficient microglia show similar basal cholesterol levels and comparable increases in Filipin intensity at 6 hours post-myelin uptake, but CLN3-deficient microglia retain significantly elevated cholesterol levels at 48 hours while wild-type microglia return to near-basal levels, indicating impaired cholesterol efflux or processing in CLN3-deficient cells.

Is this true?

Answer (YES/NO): NO